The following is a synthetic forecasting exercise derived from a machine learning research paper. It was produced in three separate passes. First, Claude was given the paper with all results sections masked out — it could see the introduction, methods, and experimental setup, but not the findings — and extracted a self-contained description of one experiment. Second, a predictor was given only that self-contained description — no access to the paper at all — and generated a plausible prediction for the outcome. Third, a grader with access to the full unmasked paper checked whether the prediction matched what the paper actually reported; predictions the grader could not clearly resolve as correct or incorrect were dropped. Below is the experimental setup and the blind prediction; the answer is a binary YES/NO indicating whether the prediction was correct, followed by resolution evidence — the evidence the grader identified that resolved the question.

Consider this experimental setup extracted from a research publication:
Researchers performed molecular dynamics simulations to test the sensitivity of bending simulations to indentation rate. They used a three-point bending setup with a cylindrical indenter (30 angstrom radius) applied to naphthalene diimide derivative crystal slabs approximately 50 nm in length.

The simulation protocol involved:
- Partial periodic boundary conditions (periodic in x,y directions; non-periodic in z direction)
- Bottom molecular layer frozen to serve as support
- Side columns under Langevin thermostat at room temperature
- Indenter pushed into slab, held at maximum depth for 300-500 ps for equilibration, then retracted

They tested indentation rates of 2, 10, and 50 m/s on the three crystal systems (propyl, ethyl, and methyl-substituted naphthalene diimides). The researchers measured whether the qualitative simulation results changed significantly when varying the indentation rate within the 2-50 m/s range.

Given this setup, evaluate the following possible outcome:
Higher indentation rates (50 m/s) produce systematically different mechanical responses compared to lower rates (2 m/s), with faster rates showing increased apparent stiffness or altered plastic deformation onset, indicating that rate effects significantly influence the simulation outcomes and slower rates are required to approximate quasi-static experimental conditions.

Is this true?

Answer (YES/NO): NO